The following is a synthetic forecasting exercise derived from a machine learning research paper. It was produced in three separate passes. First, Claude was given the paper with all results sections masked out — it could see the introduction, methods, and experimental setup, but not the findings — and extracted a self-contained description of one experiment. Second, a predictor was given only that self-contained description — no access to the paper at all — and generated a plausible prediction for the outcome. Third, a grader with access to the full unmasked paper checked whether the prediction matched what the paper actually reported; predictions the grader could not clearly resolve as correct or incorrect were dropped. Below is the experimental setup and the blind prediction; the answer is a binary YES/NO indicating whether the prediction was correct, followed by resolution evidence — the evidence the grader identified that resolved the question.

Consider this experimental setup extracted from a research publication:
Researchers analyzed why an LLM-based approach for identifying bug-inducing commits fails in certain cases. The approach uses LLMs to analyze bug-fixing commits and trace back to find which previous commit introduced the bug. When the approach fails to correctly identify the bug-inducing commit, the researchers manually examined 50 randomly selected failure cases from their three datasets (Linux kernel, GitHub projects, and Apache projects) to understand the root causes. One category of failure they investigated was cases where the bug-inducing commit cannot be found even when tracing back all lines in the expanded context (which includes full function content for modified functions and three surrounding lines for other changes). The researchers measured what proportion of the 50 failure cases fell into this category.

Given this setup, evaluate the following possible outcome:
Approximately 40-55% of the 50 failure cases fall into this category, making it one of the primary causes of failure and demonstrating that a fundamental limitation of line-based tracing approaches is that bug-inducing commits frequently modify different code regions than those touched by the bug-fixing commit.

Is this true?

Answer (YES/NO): YES